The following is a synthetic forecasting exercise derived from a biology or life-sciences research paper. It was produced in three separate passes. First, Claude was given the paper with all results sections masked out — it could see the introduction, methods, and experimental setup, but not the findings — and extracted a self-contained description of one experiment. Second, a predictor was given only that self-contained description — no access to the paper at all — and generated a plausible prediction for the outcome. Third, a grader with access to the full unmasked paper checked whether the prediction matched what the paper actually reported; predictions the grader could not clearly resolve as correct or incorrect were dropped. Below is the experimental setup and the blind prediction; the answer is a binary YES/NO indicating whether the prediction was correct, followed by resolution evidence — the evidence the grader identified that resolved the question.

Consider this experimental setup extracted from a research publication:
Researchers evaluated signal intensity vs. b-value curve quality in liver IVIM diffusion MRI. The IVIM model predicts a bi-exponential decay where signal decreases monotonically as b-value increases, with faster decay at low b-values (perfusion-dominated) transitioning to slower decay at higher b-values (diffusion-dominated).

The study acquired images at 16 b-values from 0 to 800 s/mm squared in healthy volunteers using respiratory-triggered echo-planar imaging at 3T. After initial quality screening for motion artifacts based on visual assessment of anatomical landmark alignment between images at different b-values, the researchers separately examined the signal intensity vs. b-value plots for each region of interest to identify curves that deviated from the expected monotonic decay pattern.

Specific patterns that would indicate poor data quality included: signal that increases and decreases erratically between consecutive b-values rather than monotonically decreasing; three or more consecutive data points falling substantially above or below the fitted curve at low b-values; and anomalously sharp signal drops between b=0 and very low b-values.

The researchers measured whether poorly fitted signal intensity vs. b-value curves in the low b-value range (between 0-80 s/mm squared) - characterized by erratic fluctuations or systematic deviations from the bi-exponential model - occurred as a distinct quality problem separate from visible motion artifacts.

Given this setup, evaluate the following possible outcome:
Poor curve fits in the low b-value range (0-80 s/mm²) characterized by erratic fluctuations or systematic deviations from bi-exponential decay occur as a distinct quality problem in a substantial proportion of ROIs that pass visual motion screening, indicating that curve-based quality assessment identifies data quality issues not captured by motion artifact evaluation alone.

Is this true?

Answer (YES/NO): YES